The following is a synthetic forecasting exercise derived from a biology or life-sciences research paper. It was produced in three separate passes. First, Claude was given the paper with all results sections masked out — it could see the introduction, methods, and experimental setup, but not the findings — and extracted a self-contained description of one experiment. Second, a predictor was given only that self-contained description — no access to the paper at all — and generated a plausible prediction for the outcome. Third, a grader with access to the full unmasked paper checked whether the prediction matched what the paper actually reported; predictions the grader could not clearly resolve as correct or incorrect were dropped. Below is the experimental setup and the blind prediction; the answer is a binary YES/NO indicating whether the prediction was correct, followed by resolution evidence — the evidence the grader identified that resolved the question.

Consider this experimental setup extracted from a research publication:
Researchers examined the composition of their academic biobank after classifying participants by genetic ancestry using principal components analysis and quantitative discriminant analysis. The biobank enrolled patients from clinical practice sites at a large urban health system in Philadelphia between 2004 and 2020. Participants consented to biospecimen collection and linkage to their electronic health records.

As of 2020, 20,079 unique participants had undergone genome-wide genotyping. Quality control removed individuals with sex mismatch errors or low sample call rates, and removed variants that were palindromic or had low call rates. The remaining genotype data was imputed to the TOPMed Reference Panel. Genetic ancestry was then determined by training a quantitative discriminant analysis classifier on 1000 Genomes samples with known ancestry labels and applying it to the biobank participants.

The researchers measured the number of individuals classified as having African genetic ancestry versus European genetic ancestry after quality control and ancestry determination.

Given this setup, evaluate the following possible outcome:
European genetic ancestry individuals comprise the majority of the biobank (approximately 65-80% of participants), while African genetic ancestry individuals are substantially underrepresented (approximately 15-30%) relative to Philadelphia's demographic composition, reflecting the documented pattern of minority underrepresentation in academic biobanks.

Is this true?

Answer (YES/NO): NO